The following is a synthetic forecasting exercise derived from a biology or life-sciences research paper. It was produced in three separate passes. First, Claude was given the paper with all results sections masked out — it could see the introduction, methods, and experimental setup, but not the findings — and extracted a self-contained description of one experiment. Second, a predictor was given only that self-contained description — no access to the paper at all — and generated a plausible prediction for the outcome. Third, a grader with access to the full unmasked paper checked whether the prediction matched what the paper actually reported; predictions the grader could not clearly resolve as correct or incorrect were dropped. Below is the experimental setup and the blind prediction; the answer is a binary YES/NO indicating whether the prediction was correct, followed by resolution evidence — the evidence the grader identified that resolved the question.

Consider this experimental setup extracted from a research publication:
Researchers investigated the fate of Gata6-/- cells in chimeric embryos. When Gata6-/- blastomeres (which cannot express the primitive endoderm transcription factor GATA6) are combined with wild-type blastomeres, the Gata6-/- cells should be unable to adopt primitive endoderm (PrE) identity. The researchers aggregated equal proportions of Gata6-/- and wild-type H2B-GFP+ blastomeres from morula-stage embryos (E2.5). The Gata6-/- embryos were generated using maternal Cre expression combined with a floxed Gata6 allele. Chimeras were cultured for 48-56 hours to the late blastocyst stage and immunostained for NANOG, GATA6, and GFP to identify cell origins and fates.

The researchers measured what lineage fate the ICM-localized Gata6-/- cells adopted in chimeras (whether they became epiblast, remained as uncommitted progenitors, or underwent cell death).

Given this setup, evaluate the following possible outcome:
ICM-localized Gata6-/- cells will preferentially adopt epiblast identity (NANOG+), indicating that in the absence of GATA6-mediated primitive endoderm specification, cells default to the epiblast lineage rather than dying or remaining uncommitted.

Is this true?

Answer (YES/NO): YES